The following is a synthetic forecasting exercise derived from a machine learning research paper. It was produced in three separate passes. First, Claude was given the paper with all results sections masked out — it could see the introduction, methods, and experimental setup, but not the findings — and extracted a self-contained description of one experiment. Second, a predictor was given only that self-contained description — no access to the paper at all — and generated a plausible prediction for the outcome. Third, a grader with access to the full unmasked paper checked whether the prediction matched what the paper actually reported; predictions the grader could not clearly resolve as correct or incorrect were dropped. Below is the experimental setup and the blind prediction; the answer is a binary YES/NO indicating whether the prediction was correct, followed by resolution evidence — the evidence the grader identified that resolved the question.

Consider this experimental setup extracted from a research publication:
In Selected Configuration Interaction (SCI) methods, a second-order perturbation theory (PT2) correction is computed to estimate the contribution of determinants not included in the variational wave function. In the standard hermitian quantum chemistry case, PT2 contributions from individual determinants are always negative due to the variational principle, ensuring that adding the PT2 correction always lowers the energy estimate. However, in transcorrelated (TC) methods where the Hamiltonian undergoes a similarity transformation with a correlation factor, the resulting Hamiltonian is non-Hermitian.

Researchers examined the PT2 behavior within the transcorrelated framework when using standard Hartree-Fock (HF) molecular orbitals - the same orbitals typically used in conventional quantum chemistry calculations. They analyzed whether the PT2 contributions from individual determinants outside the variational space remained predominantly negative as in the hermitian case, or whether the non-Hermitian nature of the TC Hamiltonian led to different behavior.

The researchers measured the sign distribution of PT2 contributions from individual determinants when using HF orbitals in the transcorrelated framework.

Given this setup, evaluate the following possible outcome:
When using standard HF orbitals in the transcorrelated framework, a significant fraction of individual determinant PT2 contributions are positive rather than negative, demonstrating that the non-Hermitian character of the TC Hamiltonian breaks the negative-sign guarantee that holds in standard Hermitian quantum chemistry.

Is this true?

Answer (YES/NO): YES